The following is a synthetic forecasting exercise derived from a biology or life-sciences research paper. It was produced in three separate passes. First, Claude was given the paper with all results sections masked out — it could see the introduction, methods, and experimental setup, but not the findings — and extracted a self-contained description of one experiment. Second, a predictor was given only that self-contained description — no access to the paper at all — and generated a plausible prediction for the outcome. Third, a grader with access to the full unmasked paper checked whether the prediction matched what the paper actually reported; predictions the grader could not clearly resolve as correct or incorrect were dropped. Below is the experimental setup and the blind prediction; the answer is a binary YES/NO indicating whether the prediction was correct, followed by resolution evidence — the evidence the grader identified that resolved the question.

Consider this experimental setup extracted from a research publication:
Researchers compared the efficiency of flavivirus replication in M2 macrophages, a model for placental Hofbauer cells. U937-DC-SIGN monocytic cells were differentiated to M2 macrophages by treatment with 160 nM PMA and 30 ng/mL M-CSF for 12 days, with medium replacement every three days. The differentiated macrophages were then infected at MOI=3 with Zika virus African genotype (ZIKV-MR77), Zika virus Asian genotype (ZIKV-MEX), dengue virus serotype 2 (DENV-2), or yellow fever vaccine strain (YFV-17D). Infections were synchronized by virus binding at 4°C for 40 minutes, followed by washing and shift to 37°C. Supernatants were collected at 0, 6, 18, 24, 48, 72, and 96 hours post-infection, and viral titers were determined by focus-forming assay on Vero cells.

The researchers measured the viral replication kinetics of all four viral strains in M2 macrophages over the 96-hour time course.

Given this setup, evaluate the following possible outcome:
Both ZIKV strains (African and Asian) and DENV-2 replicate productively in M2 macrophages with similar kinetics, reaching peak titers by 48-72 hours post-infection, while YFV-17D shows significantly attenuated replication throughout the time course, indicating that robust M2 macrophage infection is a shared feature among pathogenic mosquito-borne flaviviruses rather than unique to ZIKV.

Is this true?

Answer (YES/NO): NO